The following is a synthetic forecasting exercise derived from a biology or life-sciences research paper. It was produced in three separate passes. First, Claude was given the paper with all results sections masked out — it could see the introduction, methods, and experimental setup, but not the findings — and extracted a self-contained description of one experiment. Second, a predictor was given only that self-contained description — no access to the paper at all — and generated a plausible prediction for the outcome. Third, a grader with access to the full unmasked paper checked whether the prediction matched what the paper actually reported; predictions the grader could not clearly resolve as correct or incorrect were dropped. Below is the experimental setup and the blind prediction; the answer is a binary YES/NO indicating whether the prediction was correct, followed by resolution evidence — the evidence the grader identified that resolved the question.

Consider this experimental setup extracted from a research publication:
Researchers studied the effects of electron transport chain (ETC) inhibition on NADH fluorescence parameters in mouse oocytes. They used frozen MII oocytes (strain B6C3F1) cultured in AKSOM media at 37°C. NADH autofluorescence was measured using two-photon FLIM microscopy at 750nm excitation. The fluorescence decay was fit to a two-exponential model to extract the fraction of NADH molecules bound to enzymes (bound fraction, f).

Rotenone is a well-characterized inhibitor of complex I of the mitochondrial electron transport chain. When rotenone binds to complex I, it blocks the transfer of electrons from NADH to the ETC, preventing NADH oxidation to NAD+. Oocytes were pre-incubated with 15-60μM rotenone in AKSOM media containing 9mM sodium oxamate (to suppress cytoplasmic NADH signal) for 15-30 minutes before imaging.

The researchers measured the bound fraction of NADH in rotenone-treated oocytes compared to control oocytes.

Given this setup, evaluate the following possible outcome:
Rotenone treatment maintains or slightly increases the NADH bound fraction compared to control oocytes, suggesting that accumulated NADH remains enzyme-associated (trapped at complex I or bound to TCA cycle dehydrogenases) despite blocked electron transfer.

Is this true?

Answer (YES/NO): NO